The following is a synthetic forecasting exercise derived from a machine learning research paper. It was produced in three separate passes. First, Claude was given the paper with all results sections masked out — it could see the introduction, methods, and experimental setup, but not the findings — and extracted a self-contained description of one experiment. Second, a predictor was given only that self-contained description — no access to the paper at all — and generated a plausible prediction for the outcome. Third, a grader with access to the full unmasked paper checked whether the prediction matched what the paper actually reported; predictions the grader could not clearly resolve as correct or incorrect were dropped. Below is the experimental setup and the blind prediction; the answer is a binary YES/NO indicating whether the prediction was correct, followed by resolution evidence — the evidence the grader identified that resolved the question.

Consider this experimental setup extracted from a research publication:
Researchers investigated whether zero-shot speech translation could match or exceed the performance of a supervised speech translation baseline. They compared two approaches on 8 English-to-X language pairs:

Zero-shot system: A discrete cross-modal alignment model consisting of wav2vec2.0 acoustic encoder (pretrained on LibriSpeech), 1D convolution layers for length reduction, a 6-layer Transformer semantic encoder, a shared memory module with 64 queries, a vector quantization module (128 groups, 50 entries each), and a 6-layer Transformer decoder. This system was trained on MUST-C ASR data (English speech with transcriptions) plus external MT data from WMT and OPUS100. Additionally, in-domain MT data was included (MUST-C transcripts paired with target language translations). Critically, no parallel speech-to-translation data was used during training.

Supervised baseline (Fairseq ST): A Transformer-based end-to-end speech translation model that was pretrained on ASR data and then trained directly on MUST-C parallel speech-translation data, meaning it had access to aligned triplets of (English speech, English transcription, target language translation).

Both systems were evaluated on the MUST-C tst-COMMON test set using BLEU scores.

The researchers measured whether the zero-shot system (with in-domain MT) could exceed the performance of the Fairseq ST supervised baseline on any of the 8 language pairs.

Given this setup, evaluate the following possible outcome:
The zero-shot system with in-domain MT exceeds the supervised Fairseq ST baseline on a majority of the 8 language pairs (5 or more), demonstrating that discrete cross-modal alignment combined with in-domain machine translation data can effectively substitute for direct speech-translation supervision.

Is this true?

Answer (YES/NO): YES